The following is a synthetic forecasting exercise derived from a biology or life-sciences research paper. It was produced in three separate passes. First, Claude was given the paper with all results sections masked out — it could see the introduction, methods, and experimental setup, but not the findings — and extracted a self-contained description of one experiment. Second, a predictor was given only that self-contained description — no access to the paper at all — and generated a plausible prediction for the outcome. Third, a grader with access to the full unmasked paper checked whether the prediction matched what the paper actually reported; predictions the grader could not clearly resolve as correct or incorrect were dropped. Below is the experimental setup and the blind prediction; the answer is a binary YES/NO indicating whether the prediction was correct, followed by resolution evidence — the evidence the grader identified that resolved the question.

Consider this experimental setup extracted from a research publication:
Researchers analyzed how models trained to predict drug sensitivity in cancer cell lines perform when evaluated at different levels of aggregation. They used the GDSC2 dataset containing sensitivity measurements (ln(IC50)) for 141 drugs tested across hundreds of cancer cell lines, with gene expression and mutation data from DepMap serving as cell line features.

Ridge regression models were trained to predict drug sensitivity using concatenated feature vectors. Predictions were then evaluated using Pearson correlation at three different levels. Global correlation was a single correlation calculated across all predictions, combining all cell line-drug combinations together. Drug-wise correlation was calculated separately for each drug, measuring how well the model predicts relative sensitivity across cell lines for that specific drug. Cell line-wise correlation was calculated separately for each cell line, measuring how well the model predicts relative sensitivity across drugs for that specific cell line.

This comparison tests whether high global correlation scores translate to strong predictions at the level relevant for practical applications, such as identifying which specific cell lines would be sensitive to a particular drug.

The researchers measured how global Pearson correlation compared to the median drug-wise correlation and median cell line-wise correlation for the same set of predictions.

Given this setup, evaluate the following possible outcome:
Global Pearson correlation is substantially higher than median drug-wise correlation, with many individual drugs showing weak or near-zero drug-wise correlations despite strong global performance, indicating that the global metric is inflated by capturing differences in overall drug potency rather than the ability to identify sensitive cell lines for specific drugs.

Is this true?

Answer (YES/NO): NO